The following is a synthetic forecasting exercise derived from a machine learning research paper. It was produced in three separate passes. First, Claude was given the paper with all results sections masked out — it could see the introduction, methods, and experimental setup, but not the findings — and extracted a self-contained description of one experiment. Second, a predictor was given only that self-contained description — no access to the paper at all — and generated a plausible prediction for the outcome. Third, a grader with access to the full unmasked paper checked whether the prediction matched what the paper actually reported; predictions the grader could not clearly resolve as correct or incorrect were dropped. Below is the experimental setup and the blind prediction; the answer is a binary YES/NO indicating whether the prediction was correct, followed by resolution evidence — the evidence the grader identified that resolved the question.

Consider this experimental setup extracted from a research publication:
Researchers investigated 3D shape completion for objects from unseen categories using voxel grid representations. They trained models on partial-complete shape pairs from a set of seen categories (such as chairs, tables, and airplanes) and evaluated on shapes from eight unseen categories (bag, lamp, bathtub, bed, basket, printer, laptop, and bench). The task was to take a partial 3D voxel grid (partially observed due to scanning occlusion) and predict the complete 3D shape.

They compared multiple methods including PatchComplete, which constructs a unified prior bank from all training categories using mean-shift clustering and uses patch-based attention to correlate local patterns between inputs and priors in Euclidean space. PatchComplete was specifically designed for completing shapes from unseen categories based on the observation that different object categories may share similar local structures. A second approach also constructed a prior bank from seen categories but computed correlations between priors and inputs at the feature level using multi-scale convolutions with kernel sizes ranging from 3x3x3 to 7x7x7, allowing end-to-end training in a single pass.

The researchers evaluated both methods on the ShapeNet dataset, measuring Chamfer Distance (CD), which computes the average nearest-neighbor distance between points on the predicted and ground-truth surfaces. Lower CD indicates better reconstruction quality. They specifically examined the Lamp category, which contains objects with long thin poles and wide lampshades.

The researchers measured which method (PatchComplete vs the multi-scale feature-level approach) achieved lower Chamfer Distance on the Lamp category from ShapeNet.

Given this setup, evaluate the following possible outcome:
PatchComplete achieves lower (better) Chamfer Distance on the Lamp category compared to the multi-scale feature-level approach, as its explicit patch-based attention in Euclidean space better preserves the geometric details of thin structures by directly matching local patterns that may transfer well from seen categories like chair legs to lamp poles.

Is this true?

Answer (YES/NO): YES